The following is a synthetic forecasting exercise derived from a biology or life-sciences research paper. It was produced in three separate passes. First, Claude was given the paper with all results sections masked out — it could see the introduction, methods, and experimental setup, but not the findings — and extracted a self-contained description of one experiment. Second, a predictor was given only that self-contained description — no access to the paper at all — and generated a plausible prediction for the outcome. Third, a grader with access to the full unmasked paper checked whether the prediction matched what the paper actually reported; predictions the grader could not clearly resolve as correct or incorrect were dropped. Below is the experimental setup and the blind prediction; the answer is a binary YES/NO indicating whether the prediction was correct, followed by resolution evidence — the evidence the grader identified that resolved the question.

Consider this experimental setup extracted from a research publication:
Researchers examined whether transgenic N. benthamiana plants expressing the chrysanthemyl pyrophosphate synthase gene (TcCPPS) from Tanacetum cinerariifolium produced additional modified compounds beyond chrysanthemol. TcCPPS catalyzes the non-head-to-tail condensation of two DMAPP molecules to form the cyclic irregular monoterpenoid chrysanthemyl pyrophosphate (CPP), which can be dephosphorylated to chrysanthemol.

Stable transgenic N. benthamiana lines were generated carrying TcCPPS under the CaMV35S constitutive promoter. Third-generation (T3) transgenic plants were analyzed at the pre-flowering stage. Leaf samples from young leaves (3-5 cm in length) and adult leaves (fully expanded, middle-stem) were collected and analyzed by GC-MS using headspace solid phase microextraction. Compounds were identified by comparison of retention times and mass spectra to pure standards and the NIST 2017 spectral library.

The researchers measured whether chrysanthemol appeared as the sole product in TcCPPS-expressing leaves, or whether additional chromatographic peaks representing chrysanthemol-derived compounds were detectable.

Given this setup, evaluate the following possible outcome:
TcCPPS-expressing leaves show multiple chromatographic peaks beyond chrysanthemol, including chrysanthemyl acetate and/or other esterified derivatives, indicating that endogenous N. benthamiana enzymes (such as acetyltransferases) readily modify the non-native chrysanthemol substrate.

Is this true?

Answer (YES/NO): NO